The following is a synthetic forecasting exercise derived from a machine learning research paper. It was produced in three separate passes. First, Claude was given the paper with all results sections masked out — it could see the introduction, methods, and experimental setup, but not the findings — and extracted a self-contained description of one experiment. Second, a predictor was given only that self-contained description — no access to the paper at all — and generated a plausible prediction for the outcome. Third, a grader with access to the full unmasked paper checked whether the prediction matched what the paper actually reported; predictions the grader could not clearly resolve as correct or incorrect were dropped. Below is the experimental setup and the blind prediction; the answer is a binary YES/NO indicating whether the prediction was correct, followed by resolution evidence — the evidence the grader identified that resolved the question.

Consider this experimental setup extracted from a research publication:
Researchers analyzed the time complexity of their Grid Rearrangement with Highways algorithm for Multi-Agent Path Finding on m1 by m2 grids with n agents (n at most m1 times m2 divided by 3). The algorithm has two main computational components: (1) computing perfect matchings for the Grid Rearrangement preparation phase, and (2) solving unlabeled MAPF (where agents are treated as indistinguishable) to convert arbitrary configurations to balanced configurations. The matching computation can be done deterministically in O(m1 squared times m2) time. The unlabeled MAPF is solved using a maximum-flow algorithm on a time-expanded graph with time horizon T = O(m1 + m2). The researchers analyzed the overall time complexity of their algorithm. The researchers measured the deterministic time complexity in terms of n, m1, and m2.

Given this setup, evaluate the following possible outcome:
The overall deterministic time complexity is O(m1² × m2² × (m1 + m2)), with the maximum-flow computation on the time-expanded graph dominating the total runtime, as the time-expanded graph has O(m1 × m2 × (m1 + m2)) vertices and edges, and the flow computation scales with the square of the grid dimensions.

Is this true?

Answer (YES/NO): NO